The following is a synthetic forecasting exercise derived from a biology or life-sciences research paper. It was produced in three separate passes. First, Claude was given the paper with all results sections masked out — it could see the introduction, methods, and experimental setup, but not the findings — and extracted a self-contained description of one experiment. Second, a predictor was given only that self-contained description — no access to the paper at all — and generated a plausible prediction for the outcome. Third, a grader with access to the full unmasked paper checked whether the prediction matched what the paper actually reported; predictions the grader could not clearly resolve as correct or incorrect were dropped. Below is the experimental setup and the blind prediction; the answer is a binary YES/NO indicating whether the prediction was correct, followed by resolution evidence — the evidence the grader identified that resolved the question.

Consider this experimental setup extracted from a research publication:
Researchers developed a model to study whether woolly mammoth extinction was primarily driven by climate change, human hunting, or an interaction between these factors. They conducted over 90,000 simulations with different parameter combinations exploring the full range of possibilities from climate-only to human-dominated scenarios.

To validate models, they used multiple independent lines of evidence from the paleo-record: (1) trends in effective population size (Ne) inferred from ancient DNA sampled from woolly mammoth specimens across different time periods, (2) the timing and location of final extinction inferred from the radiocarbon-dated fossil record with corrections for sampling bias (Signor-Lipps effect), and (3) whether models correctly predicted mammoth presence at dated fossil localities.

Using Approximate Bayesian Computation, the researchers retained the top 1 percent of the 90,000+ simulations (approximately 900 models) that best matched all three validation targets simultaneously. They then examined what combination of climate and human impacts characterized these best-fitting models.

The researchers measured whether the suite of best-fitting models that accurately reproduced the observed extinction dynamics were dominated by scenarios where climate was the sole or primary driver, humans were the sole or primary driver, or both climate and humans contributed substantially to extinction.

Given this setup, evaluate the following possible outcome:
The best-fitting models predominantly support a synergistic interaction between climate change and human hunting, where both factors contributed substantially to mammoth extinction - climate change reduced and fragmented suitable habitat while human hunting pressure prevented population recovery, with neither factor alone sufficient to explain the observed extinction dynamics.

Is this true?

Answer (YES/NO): YES